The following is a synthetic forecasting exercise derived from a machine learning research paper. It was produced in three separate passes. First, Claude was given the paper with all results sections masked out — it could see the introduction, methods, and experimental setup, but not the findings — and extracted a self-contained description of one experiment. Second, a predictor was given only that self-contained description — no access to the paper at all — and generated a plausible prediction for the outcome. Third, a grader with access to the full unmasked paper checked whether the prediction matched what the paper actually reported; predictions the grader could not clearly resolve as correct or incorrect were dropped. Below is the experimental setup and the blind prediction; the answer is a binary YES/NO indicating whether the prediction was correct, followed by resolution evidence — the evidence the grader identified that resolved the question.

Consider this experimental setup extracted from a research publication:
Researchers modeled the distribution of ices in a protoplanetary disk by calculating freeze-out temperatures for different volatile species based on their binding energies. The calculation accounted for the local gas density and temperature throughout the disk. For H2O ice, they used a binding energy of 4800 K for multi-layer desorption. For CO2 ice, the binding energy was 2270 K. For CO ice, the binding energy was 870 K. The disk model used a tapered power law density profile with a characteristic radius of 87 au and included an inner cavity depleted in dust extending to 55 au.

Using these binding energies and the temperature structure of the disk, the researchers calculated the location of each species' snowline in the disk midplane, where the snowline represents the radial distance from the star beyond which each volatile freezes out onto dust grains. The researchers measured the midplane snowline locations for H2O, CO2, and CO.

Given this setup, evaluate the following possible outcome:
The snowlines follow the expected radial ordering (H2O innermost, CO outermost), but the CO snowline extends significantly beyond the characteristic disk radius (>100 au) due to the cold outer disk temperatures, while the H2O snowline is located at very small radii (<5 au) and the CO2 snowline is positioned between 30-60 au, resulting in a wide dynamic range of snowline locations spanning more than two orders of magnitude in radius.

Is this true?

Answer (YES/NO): NO